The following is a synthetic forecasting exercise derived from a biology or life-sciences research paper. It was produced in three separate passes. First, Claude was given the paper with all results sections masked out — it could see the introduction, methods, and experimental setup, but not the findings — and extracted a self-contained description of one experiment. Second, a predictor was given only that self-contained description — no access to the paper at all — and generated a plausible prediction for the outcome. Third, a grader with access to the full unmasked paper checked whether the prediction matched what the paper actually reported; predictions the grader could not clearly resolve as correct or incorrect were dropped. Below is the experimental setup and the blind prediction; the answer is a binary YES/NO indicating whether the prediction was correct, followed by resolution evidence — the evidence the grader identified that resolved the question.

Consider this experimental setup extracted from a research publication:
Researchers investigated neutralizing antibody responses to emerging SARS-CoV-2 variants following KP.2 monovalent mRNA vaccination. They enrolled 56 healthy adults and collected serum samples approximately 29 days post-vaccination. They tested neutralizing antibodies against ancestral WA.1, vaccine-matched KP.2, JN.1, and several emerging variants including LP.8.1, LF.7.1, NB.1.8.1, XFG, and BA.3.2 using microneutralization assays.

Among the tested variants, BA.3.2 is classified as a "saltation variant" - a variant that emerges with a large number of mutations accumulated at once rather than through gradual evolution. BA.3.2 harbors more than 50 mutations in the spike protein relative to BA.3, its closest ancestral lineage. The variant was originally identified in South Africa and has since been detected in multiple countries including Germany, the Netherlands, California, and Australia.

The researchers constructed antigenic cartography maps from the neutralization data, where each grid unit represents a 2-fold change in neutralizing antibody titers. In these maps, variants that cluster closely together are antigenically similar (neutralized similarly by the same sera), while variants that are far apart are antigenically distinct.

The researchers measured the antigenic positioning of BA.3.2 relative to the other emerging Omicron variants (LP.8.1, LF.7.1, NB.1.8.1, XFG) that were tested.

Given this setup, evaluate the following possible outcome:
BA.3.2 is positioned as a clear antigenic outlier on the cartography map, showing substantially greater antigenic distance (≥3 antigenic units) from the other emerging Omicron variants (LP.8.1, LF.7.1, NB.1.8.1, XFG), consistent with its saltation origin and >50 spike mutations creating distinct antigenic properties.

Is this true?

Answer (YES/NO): NO